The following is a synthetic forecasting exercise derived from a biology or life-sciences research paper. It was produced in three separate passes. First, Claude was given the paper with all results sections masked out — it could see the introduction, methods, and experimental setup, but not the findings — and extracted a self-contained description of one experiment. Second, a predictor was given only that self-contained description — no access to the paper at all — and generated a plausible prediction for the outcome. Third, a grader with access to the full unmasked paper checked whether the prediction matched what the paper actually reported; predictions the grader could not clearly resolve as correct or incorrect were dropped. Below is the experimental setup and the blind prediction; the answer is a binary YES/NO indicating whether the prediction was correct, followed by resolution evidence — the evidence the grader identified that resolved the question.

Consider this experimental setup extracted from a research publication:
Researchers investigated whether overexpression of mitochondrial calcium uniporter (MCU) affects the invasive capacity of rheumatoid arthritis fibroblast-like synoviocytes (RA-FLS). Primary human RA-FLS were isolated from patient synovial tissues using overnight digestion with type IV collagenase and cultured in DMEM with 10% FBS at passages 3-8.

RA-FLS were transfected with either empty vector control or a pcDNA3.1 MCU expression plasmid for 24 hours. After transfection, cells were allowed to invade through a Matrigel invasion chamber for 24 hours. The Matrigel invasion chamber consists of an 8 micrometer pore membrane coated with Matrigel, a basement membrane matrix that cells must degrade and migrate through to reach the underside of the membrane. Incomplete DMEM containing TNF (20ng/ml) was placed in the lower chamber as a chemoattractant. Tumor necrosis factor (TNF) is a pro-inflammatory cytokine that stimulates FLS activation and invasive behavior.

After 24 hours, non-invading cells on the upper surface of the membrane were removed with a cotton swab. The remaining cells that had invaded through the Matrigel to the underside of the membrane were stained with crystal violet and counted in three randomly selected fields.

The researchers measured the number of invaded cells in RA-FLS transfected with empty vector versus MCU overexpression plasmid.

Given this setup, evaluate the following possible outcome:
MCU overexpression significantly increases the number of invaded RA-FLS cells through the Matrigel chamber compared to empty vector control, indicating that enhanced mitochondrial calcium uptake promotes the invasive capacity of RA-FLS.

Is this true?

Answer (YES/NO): YES